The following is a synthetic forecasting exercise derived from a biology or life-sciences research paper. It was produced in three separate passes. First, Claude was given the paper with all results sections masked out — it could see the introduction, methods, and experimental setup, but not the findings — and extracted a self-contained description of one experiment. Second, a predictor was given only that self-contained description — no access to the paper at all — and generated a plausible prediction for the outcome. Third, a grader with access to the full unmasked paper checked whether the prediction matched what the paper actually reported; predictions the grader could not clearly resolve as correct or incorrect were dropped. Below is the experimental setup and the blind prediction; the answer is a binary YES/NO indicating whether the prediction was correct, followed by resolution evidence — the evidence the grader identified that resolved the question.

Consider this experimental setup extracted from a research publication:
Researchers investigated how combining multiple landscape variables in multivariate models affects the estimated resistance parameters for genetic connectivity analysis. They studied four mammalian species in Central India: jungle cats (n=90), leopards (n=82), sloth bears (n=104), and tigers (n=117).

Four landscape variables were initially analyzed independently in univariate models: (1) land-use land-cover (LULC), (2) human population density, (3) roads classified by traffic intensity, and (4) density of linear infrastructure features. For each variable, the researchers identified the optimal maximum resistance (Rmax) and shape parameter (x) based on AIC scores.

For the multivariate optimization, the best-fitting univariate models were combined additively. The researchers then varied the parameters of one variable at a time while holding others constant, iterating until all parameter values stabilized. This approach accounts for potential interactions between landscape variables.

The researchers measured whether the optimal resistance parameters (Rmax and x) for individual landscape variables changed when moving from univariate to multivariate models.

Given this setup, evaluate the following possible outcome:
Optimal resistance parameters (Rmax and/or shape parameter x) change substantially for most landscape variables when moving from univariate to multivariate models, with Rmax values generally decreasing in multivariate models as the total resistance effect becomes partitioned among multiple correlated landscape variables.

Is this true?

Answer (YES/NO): YES